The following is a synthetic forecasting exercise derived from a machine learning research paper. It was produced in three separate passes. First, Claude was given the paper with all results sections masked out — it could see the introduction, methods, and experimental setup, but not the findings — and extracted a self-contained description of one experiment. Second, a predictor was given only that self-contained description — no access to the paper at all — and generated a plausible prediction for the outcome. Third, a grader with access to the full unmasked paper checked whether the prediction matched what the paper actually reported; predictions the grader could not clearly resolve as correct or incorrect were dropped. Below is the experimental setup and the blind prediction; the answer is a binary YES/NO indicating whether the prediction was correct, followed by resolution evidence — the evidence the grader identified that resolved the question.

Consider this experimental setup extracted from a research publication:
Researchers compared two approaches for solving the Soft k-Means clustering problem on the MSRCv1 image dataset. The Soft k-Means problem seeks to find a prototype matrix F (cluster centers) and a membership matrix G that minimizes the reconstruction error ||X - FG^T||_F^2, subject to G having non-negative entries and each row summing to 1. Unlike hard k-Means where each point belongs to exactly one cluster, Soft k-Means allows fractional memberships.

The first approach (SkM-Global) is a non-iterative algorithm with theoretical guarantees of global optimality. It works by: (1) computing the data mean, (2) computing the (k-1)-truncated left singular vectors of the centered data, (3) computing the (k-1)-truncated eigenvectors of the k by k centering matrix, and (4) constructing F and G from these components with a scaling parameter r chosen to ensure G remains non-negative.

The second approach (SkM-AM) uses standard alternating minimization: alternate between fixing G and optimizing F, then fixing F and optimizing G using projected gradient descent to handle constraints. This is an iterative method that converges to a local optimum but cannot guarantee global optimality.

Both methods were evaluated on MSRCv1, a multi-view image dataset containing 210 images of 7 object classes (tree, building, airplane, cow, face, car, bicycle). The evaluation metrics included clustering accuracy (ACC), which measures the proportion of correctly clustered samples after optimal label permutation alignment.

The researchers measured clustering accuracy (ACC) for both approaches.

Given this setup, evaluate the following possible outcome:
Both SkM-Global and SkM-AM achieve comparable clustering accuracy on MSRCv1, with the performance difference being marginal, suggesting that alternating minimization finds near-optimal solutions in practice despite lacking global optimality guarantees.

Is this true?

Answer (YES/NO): NO